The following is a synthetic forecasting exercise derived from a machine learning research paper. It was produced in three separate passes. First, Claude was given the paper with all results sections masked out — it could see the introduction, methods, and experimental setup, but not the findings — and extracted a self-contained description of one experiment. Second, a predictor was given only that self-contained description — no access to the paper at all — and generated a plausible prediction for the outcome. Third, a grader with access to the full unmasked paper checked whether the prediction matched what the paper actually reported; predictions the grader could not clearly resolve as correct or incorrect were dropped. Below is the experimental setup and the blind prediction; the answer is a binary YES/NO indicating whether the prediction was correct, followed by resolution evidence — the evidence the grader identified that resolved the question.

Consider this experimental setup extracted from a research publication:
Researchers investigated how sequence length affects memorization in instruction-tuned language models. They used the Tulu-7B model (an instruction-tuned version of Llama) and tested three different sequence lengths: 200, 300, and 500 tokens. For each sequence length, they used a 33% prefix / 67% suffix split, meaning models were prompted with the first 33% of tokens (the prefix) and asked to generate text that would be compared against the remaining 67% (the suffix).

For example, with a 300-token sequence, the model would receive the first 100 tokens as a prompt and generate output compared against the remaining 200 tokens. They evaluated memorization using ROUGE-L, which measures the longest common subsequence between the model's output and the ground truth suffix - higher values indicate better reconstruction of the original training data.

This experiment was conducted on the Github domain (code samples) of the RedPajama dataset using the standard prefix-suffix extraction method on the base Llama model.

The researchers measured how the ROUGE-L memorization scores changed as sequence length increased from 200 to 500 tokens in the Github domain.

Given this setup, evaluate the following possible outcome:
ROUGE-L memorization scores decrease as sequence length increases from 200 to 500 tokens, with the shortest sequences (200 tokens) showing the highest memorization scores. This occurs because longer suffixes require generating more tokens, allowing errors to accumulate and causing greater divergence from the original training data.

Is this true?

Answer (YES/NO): YES